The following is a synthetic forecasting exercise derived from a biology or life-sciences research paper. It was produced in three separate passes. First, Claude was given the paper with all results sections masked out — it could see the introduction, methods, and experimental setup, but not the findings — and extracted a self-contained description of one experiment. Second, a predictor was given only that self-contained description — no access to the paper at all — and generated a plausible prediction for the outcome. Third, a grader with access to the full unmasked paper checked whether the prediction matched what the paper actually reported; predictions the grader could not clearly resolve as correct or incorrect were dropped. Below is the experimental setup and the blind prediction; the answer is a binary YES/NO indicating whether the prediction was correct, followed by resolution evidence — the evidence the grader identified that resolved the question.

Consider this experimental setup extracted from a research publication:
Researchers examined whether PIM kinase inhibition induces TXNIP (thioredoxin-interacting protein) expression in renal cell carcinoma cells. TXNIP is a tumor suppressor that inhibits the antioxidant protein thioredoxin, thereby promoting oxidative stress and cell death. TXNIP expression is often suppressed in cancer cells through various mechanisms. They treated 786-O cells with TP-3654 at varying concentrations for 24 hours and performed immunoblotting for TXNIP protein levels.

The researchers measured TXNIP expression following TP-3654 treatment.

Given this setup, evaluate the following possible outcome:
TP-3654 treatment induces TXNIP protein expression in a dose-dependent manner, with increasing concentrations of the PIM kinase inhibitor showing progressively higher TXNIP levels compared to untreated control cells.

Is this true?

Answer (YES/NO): YES